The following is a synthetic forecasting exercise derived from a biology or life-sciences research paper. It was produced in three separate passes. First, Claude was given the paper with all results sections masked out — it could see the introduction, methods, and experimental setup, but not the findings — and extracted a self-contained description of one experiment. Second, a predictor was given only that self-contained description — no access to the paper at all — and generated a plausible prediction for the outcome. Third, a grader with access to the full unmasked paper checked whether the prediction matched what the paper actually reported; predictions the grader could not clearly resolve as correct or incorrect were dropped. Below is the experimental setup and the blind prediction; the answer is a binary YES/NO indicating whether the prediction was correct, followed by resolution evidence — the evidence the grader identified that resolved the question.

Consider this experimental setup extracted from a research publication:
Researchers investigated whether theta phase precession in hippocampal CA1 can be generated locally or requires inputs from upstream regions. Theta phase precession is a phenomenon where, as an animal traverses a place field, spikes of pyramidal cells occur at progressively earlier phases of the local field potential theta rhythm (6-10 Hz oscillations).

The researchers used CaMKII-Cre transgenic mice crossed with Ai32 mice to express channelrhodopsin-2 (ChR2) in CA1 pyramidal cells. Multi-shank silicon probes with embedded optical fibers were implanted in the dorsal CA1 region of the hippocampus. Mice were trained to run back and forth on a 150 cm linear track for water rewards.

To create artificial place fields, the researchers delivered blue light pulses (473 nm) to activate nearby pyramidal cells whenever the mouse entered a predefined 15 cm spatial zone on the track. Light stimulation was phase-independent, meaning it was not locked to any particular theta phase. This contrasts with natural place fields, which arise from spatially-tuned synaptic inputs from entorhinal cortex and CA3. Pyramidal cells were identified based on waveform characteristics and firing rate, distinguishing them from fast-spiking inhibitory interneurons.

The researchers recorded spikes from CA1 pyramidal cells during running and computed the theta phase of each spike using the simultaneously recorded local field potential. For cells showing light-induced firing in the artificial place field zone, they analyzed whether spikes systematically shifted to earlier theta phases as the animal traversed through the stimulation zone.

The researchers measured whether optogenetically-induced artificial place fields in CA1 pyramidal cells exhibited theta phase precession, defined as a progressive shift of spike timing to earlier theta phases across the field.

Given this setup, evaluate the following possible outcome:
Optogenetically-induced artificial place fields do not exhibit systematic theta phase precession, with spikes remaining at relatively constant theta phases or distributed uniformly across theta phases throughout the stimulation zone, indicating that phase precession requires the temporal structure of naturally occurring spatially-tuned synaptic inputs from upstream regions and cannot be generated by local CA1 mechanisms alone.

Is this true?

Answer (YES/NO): NO